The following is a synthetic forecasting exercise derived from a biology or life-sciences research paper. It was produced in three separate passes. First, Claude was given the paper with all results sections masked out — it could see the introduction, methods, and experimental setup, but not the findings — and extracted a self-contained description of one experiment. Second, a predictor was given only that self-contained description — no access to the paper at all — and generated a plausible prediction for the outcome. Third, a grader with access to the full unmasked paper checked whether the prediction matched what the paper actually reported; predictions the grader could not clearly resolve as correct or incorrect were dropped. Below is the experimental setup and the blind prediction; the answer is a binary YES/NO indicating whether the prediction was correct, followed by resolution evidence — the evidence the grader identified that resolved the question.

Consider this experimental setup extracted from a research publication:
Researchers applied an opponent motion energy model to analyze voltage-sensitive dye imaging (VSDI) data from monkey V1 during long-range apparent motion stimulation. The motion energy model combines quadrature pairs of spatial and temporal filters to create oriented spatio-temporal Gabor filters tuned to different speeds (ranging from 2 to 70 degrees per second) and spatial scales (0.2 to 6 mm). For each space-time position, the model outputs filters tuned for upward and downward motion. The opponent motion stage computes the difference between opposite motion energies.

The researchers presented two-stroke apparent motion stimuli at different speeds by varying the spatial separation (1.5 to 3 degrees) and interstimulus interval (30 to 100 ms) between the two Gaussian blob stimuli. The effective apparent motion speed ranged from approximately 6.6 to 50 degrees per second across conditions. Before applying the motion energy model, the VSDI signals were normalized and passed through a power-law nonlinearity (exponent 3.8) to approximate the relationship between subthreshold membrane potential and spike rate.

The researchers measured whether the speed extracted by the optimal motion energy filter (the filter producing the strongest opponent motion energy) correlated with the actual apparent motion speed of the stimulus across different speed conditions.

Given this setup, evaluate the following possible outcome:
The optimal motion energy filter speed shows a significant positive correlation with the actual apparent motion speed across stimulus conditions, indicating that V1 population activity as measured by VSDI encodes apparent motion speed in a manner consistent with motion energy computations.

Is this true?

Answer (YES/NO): YES